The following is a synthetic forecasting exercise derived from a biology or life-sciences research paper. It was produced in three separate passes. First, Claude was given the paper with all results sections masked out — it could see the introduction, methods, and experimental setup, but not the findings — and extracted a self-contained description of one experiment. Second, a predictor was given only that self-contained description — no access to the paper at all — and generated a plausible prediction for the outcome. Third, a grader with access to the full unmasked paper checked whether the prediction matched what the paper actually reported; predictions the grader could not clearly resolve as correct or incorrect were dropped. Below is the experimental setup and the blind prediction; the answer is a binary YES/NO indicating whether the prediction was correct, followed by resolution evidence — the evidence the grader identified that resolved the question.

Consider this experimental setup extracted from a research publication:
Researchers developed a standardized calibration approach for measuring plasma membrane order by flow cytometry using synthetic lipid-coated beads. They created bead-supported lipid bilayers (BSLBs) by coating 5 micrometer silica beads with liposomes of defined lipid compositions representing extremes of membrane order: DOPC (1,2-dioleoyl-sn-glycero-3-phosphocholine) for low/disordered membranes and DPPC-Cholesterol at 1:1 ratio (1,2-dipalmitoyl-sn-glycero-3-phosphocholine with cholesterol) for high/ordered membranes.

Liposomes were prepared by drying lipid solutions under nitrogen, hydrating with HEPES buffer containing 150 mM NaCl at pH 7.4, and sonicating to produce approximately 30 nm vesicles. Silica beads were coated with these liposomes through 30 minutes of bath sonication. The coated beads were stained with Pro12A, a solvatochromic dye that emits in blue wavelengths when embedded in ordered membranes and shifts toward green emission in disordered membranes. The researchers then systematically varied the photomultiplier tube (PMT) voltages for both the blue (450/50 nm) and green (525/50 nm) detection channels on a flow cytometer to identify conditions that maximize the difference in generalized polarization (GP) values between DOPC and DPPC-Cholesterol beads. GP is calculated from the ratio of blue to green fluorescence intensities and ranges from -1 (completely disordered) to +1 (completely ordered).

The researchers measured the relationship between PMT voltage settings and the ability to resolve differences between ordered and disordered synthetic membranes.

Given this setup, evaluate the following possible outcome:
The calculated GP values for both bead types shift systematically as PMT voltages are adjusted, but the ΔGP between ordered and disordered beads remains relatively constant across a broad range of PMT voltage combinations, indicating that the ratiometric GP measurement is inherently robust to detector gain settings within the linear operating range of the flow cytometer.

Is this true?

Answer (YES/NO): NO